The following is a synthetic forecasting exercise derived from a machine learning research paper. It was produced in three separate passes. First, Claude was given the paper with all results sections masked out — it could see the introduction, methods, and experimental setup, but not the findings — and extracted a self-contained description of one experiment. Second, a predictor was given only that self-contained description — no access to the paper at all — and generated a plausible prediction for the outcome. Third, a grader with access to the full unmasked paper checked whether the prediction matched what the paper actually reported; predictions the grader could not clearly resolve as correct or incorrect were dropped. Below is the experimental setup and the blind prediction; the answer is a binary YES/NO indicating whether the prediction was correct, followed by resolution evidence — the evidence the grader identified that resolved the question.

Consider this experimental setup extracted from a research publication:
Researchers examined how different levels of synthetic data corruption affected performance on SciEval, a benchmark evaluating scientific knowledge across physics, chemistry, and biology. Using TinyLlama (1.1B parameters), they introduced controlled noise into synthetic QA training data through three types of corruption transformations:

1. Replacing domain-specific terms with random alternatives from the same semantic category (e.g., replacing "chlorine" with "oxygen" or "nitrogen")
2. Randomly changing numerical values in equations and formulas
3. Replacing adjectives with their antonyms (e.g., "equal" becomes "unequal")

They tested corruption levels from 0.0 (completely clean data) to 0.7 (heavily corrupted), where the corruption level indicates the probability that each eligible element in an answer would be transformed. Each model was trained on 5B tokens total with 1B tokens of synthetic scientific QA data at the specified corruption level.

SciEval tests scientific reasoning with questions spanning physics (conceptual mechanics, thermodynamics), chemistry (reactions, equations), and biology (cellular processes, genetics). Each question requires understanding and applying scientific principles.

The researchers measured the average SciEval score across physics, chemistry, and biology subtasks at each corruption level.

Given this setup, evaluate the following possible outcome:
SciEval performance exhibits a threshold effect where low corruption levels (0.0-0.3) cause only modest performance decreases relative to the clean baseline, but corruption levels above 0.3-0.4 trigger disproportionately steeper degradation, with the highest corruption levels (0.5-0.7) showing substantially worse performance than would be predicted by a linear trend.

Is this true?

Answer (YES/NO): NO